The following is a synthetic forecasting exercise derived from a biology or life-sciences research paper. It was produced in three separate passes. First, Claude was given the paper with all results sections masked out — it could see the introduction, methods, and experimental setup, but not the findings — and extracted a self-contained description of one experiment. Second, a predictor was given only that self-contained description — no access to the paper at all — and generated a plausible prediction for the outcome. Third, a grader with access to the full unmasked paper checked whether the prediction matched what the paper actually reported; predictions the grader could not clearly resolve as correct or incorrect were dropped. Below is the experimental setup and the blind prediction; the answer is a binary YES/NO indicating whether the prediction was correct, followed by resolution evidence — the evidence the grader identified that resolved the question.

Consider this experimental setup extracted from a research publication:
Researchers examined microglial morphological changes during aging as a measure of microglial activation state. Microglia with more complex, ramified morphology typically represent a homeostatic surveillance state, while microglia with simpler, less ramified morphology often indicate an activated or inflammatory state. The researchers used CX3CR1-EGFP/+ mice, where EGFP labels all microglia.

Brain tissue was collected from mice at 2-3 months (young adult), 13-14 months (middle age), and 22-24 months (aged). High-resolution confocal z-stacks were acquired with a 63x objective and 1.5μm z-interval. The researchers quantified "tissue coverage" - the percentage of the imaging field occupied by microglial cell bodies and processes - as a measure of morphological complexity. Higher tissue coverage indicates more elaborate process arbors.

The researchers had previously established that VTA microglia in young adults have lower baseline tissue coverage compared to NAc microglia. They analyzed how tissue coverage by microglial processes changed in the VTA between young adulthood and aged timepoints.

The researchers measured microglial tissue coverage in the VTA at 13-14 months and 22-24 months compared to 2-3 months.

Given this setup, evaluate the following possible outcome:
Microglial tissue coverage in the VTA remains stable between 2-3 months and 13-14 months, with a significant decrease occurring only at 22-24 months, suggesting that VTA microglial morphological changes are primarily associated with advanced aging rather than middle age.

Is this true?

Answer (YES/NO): NO